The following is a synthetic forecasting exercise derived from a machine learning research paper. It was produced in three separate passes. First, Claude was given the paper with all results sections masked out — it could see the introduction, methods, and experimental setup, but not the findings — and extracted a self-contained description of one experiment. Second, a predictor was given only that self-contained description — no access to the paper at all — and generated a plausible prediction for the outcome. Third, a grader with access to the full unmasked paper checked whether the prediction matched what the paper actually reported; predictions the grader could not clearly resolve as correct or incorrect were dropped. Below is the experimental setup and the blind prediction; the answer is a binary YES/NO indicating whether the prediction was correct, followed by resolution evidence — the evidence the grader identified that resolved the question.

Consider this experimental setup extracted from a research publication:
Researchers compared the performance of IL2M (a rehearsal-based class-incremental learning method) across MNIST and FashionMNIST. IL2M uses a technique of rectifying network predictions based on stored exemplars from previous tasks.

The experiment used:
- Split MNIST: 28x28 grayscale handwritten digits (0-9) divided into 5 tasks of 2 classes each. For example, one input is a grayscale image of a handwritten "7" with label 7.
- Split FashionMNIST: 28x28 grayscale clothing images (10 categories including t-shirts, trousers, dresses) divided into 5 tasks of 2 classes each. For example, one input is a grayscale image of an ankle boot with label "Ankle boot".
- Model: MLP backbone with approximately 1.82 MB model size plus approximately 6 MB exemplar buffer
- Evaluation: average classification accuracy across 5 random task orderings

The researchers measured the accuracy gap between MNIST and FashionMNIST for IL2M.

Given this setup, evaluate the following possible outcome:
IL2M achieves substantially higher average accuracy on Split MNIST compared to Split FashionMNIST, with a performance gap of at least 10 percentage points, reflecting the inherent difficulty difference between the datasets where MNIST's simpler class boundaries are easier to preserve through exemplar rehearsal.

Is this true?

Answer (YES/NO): YES